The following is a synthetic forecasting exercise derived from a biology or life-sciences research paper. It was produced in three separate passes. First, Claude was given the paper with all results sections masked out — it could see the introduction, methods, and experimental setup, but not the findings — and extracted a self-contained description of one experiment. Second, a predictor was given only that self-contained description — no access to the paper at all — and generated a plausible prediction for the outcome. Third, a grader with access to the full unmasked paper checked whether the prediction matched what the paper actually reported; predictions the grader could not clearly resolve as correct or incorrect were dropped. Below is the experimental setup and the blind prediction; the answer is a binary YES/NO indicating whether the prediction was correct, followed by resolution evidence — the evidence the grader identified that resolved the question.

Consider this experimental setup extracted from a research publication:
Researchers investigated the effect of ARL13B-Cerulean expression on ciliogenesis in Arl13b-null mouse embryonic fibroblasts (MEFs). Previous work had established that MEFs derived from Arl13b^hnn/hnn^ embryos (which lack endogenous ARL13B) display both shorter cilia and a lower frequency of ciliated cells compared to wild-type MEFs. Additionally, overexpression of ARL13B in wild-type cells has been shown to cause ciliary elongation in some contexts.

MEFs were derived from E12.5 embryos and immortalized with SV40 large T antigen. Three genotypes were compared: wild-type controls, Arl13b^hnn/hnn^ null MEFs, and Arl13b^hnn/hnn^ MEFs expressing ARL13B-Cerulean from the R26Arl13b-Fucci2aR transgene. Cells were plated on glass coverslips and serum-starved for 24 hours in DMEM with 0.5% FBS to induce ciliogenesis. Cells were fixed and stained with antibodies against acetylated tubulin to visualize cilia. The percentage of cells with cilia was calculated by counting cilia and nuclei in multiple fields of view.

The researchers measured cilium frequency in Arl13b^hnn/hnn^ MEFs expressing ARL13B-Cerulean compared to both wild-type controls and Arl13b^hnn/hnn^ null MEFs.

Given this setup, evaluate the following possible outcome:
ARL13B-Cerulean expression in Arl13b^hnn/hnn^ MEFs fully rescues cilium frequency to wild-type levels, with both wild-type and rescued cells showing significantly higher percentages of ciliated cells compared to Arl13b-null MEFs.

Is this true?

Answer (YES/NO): YES